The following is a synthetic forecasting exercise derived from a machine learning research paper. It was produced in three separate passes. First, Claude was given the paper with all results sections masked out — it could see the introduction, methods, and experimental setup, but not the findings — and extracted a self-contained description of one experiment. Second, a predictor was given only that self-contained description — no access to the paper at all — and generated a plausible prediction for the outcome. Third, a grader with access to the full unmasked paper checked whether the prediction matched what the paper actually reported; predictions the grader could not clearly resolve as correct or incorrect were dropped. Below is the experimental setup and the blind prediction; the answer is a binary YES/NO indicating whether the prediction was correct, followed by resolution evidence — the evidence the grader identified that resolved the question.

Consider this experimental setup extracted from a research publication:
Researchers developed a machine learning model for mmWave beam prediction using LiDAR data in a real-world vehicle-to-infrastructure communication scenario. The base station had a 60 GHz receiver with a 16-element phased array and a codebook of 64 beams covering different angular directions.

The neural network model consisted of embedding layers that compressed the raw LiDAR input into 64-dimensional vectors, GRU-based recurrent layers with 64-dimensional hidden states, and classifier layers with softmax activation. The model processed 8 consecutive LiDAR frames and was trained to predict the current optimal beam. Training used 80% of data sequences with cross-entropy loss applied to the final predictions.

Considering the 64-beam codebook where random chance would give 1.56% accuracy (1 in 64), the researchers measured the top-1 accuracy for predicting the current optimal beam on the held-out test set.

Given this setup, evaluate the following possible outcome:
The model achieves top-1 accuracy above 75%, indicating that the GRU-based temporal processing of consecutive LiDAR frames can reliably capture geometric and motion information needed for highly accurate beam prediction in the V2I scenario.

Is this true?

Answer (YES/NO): NO